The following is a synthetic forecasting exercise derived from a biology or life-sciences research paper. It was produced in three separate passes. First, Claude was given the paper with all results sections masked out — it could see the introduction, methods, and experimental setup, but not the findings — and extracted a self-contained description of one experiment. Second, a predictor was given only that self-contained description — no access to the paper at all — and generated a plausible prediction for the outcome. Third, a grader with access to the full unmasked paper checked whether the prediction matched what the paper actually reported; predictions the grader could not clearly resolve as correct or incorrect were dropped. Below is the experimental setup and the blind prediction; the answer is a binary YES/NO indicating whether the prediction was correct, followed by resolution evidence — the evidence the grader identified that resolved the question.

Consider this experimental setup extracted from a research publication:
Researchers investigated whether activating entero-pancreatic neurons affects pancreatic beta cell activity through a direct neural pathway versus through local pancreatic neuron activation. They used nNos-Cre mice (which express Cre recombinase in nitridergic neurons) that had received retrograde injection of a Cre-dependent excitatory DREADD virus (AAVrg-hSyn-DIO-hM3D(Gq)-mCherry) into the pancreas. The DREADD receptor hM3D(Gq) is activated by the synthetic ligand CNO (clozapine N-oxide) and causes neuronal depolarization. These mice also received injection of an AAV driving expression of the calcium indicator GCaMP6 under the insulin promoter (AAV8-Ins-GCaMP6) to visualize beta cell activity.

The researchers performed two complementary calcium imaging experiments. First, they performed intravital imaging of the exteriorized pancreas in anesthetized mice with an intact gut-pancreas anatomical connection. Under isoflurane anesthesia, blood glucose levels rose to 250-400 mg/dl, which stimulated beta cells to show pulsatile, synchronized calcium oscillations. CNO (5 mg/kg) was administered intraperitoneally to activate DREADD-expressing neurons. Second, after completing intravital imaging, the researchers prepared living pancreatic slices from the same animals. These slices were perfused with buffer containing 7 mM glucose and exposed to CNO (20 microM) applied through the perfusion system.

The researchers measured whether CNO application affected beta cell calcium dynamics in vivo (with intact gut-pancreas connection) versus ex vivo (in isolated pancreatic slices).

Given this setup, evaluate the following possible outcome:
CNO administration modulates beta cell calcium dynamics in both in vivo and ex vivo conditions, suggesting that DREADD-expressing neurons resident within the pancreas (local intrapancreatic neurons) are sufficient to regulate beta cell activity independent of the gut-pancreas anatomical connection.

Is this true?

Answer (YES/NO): NO